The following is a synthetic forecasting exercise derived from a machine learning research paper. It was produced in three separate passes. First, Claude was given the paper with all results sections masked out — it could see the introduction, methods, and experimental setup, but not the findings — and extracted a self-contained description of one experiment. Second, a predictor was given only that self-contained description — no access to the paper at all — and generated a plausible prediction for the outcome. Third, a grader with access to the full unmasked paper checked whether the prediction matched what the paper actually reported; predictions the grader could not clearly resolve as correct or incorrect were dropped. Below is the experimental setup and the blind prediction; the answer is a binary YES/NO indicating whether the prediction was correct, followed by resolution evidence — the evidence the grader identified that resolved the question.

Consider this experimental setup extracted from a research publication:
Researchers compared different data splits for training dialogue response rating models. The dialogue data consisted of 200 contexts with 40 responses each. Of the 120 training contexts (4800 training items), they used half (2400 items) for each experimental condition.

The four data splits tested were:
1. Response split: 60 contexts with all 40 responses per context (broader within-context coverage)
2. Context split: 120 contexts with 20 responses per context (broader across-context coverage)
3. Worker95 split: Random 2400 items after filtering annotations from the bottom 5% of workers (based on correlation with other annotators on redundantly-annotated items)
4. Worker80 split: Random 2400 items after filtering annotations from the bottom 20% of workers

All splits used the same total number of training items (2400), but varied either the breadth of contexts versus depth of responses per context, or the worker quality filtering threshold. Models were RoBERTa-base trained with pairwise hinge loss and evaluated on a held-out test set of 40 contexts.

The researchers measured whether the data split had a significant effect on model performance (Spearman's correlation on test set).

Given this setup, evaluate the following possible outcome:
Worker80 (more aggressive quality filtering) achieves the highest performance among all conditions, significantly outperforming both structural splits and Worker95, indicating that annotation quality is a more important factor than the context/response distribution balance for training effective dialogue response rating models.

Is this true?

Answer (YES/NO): NO